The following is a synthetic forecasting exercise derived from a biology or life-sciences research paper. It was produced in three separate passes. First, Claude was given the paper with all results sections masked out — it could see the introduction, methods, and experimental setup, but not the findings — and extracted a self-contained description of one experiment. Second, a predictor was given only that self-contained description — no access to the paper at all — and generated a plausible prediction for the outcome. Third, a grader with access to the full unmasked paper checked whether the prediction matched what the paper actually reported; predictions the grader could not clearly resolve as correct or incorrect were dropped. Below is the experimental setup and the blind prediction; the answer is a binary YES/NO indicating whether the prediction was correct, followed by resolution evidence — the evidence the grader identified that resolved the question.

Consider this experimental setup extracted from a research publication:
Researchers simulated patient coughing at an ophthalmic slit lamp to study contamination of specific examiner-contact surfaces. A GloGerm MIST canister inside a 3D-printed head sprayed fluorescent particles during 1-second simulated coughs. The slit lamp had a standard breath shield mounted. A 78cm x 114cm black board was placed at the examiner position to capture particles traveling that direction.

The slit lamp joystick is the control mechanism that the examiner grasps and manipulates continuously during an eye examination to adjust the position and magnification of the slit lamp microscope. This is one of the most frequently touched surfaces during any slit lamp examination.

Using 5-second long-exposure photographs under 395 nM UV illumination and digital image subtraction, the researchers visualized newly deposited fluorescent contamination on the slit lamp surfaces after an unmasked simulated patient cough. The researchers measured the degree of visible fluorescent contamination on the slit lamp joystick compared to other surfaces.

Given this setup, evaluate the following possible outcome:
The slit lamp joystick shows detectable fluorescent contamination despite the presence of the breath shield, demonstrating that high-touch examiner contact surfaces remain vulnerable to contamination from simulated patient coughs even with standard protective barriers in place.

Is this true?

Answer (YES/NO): YES